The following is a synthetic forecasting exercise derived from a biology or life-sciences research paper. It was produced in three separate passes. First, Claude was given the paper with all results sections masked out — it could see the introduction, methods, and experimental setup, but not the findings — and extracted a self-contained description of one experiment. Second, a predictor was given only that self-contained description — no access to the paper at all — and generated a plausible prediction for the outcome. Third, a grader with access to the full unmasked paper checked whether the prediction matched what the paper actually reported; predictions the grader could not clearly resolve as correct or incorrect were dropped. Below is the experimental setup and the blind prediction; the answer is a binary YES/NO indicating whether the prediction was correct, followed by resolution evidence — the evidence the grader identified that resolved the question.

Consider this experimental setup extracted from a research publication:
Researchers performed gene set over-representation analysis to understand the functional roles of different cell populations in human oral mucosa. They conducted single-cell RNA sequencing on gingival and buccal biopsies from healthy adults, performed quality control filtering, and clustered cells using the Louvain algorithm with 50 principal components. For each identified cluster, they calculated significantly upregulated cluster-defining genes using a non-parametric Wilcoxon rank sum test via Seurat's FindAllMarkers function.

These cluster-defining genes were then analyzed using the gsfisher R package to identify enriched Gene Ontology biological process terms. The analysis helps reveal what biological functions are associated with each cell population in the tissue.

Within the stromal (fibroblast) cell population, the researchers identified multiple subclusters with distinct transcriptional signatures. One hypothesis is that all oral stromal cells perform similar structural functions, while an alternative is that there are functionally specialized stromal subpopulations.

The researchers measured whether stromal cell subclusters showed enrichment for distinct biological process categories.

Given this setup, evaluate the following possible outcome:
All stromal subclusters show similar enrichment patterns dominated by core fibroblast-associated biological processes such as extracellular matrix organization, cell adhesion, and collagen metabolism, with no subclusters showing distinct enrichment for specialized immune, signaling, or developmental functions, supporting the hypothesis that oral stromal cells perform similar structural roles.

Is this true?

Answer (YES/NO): NO